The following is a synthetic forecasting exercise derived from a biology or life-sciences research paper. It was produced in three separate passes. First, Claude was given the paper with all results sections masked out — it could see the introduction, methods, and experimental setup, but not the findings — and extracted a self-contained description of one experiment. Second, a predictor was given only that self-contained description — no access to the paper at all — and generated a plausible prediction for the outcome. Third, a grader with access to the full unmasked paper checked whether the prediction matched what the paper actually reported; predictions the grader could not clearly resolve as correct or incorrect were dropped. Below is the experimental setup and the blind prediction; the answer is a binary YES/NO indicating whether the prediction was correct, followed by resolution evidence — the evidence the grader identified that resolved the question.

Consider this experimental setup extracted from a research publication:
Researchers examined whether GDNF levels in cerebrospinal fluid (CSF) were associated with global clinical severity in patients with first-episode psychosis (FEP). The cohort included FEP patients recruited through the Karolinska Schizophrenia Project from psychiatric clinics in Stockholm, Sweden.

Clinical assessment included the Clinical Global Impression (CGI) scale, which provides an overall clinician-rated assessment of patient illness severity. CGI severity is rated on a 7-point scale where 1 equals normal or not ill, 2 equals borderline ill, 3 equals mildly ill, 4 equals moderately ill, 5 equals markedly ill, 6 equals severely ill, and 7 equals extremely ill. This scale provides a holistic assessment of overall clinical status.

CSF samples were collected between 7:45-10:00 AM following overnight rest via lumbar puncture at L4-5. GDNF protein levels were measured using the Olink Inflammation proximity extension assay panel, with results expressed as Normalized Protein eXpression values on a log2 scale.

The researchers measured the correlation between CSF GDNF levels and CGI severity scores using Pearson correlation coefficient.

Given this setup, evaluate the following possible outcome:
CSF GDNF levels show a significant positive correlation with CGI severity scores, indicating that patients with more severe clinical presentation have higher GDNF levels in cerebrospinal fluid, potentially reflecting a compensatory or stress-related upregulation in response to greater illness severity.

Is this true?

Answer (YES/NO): YES